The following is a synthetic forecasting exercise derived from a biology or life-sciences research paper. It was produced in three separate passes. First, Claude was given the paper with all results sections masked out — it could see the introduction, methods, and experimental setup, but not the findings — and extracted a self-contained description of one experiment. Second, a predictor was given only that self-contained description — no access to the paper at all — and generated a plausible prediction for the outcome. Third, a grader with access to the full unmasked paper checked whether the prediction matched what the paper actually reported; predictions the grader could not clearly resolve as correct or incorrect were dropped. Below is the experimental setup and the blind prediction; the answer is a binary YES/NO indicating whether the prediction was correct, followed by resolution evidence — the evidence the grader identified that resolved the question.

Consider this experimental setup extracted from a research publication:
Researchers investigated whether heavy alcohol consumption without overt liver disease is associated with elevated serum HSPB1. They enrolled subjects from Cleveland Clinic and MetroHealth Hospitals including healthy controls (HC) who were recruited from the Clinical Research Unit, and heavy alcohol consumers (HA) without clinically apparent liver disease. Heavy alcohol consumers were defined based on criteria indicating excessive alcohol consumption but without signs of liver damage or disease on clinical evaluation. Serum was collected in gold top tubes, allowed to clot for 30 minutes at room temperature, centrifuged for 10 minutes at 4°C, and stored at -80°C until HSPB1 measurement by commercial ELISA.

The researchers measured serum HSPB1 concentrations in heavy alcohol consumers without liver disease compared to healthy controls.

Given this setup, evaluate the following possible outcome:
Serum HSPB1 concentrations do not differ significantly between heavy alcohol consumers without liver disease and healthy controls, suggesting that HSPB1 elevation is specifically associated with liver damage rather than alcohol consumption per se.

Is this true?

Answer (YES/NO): YES